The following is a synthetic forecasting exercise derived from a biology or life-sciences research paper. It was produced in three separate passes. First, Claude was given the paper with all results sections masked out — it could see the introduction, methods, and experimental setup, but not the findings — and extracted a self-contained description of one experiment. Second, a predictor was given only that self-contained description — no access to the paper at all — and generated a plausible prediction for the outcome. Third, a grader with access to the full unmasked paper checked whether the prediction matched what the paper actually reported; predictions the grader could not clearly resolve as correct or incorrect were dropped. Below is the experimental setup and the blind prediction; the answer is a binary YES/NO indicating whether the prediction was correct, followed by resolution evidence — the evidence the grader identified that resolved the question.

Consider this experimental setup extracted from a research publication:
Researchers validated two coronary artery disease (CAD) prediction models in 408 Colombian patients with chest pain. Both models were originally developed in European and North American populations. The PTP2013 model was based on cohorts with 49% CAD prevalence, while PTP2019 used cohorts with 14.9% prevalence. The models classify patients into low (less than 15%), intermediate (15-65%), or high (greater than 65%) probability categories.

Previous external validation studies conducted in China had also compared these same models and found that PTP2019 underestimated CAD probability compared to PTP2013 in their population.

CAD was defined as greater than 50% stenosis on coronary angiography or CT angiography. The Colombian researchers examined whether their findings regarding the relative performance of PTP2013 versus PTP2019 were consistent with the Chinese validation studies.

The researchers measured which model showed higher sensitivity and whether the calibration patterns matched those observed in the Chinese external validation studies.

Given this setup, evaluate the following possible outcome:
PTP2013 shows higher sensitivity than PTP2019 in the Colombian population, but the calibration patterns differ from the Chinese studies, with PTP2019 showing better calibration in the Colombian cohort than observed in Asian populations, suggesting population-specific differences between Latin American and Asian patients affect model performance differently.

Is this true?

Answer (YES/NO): NO